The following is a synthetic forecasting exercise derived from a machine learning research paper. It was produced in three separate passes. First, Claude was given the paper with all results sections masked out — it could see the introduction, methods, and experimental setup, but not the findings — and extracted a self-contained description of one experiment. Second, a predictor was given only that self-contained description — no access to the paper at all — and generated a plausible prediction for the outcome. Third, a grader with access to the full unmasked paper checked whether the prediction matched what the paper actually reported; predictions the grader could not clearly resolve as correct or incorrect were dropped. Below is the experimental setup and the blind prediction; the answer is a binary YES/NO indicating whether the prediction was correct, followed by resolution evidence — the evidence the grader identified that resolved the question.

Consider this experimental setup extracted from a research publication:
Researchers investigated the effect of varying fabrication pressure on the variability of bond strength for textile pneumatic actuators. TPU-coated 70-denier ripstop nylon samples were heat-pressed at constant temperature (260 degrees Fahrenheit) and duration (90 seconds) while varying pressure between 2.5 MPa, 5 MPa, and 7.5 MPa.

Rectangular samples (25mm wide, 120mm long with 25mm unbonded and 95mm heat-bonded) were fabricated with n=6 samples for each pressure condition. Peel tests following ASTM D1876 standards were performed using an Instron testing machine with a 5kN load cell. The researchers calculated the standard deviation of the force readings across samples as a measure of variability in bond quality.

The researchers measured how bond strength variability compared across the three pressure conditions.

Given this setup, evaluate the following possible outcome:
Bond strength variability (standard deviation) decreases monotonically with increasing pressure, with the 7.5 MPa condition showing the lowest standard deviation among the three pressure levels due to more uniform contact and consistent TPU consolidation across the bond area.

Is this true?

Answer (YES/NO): NO